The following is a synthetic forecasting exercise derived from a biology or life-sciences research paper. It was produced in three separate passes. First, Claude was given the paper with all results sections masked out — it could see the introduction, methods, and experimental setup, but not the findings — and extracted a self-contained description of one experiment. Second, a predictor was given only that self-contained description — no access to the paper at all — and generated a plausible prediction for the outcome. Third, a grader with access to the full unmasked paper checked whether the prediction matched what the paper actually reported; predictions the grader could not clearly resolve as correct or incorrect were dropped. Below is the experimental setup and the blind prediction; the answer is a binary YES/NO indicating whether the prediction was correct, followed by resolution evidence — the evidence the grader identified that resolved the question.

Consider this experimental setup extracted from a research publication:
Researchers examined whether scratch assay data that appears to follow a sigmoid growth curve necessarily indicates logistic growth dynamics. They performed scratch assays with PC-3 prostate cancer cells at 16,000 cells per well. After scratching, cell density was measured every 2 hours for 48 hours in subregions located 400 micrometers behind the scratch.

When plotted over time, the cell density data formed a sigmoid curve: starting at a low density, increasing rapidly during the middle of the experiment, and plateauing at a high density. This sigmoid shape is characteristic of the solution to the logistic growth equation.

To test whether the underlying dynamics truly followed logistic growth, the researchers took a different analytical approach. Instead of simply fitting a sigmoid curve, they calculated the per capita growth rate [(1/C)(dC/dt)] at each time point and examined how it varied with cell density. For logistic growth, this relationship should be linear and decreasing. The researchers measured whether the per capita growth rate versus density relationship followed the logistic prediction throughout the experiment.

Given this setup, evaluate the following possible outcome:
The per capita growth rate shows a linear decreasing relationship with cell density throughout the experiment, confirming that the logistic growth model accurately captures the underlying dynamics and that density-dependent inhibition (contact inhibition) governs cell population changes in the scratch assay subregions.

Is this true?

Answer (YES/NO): NO